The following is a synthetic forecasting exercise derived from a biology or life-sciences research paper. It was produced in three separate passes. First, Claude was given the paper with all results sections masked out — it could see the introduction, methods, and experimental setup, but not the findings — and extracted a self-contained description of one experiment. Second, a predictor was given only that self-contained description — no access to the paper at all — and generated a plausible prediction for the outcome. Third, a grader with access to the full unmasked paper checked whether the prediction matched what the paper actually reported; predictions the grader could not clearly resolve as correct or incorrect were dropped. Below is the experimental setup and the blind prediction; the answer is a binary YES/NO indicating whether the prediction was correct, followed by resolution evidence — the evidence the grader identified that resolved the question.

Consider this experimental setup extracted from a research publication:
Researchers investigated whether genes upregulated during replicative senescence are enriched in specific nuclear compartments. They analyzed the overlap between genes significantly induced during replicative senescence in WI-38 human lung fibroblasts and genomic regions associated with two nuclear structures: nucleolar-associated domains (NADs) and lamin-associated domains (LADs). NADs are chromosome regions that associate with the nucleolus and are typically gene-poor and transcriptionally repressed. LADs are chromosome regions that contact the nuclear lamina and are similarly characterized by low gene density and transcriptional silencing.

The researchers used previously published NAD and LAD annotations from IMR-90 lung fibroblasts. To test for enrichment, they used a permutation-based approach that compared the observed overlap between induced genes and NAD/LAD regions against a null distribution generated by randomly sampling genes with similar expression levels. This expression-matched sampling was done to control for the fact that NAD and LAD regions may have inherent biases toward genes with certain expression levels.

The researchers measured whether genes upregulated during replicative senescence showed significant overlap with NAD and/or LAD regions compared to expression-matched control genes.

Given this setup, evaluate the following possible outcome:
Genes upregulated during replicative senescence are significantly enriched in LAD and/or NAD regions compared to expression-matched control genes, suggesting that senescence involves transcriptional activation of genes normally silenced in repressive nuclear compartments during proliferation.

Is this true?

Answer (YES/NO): YES